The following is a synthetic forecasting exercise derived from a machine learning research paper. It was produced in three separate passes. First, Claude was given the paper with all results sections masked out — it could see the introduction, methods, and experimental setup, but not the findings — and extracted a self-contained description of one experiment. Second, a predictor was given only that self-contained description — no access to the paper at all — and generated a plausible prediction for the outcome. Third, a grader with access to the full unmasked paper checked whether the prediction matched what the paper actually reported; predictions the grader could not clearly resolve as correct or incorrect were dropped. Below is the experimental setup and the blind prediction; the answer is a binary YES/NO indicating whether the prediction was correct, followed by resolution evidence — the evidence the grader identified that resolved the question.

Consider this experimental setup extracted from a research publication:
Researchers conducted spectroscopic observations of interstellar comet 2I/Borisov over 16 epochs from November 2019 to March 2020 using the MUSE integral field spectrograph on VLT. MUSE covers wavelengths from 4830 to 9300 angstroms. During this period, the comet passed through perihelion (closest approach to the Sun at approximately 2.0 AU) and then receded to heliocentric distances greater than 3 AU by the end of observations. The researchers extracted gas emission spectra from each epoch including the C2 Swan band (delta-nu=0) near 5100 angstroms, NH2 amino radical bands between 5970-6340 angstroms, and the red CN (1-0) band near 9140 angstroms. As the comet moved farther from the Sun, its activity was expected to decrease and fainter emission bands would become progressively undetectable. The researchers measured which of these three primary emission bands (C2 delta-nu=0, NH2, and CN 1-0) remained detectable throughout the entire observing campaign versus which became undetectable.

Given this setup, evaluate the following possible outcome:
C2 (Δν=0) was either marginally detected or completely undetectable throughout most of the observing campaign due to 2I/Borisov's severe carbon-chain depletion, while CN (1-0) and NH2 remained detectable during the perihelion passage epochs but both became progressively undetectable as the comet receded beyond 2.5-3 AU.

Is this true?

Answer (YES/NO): NO